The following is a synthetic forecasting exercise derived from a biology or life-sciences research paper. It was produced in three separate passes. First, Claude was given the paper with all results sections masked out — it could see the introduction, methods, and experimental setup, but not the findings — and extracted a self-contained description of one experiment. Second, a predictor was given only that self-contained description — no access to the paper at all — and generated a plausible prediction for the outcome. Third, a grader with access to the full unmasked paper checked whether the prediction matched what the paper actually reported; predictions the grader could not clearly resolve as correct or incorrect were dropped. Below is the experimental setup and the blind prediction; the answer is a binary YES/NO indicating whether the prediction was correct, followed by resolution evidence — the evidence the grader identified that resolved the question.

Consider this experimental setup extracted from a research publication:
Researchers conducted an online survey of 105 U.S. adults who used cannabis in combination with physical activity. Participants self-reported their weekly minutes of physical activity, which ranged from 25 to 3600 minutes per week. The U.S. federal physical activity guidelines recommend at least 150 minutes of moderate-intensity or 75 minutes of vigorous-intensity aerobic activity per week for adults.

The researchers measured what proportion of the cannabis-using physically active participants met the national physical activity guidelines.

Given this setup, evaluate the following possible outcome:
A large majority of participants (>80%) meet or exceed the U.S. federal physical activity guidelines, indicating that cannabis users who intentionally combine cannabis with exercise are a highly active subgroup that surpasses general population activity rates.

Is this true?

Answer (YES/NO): NO